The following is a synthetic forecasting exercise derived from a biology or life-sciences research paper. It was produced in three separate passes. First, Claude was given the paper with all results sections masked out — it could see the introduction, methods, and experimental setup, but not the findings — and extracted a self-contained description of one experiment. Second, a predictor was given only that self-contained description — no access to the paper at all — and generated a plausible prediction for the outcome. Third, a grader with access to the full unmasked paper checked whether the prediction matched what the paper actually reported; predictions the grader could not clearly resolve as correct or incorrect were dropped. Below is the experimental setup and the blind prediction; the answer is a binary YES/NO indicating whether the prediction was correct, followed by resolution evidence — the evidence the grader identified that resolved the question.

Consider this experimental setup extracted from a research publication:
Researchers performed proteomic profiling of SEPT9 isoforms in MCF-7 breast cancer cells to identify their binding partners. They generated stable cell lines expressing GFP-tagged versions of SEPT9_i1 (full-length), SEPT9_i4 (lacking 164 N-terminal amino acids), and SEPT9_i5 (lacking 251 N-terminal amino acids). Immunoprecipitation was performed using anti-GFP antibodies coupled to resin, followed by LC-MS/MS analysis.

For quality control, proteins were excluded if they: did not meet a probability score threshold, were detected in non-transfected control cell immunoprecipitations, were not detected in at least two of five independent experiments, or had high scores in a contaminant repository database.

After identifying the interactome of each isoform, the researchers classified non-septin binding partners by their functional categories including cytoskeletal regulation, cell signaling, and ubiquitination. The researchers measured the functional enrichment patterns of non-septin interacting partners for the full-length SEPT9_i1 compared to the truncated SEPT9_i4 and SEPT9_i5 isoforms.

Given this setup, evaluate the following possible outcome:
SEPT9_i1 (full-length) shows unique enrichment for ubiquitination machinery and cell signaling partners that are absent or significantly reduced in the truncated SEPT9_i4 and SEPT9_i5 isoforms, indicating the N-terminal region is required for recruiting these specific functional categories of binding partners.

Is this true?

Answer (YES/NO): NO